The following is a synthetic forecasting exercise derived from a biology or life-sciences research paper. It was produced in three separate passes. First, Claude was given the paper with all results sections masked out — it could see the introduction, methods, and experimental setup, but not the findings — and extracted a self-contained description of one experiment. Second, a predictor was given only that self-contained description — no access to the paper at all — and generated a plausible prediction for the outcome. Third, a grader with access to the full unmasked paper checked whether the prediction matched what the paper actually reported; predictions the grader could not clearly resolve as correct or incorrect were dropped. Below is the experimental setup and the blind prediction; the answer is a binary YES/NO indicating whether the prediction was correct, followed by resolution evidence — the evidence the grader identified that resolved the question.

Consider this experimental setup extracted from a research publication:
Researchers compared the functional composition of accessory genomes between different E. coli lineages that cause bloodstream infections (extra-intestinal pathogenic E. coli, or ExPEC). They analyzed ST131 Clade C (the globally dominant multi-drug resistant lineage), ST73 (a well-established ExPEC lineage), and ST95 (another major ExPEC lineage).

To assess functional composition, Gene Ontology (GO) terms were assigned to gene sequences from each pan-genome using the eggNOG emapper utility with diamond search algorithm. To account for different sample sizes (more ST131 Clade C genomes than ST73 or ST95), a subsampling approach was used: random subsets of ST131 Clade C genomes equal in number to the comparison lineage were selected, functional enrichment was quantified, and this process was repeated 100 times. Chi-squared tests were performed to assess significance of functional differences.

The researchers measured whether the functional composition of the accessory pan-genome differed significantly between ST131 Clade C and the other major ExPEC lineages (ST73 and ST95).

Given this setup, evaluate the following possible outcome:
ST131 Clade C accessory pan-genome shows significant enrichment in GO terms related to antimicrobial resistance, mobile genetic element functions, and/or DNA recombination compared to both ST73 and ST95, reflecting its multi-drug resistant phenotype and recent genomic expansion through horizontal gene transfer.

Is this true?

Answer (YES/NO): NO